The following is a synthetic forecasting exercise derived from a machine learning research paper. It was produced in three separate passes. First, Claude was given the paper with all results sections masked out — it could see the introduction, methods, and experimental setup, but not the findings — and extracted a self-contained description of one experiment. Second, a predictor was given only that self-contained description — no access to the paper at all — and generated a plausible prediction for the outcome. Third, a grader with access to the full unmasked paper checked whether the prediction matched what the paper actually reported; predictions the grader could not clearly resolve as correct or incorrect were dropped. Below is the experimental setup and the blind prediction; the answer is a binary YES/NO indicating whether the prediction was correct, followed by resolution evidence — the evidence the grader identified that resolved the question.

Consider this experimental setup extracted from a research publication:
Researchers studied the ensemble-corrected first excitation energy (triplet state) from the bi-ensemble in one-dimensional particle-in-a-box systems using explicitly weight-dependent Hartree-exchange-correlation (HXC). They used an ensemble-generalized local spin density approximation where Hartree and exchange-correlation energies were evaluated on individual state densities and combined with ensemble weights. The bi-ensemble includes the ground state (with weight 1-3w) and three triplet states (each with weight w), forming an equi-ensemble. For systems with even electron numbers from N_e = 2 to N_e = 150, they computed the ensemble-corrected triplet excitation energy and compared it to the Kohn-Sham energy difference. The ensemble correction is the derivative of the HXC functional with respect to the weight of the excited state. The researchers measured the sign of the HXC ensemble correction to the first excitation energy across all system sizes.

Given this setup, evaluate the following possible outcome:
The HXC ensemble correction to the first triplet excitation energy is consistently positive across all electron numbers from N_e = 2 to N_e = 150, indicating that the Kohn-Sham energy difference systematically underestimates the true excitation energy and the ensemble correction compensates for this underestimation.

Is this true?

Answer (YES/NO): NO